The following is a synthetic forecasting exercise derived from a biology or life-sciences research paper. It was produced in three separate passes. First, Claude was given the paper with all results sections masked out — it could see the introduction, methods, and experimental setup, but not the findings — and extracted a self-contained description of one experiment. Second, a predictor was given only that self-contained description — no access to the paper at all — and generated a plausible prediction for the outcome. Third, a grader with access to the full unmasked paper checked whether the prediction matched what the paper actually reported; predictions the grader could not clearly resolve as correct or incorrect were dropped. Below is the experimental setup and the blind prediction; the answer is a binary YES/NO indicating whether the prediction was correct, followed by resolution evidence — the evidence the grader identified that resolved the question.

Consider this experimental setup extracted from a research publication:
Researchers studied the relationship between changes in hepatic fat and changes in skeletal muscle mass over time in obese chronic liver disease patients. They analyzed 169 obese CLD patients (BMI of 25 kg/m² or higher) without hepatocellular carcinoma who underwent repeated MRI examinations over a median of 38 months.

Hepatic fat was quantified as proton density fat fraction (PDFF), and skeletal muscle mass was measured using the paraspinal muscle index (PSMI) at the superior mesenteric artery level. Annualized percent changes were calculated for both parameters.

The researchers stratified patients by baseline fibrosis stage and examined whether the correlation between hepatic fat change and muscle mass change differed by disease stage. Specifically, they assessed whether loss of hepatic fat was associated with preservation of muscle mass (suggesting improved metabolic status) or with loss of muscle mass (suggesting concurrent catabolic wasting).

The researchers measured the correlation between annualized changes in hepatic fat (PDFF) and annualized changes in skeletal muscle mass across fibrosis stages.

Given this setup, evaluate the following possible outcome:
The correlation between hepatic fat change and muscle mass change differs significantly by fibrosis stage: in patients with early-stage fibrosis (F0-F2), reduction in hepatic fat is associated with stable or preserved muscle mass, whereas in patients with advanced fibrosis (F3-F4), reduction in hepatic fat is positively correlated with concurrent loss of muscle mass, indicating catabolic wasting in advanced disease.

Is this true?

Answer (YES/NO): NO